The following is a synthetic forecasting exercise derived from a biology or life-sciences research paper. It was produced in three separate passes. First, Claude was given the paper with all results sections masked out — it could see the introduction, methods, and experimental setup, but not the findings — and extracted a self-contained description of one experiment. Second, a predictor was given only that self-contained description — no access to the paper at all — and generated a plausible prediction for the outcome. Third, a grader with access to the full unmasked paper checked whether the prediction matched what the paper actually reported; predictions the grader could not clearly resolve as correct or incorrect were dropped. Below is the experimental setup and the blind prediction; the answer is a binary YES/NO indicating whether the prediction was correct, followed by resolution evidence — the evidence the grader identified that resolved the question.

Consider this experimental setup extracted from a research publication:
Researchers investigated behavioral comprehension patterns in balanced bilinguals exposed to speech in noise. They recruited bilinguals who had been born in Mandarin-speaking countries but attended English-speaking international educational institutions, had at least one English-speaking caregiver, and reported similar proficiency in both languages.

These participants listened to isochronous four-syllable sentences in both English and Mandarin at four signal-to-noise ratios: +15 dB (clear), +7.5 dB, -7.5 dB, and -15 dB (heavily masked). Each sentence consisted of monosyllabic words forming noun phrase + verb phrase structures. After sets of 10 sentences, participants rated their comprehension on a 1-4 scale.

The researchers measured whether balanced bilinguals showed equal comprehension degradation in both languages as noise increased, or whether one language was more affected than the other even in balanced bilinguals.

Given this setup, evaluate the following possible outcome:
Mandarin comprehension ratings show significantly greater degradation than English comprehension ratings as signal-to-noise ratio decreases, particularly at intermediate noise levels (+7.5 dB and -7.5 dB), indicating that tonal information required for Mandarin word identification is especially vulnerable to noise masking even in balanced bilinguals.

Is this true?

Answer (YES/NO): NO